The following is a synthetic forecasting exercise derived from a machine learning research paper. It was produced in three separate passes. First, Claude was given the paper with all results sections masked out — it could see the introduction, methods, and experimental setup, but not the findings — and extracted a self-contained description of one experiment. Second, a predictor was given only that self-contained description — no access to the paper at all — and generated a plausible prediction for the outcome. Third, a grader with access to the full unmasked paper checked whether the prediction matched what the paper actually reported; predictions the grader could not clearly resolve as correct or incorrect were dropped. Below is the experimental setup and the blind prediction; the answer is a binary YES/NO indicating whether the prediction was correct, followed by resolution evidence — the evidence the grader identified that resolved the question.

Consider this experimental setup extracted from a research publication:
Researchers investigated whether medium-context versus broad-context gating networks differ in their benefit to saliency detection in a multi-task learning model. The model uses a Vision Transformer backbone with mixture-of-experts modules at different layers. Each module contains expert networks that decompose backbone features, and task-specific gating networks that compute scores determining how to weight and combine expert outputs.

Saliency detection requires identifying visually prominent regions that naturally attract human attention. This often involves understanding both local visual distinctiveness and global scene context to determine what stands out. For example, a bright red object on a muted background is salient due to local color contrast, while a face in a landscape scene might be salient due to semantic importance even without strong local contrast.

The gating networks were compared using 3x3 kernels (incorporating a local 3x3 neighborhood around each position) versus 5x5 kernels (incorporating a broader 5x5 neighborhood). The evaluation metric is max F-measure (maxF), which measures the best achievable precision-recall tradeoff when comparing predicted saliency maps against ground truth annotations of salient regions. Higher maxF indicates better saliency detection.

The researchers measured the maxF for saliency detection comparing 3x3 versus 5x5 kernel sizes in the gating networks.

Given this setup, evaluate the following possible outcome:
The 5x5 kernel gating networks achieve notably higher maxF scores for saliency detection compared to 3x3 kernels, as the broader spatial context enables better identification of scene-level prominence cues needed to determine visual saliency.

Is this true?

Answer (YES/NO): NO